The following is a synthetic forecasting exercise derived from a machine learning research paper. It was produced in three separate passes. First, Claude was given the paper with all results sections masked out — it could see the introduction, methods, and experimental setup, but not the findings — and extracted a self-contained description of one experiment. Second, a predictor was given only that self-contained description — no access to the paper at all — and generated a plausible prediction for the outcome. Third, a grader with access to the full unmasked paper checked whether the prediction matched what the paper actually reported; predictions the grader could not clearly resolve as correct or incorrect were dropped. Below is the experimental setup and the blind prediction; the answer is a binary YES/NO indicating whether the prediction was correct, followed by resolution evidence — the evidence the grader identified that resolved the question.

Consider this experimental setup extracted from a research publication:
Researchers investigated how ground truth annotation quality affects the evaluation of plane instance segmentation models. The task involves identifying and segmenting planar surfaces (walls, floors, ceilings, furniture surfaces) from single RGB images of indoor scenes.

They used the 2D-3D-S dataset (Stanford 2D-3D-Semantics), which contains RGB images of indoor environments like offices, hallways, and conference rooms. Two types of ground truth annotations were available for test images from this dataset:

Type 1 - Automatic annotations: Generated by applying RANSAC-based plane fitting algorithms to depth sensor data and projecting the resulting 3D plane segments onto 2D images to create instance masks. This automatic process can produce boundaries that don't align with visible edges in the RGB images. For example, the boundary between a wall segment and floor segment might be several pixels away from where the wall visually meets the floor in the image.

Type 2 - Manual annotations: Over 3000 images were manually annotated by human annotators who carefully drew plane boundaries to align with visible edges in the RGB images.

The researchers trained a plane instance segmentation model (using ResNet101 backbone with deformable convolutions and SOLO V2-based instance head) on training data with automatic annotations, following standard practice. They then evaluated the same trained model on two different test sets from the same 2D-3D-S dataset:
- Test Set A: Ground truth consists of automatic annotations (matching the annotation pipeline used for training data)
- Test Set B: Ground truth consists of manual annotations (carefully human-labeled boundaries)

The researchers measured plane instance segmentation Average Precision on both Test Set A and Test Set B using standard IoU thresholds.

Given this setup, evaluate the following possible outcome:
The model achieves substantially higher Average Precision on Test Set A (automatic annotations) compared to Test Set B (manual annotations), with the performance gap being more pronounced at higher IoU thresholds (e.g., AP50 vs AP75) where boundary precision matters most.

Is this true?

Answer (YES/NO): NO